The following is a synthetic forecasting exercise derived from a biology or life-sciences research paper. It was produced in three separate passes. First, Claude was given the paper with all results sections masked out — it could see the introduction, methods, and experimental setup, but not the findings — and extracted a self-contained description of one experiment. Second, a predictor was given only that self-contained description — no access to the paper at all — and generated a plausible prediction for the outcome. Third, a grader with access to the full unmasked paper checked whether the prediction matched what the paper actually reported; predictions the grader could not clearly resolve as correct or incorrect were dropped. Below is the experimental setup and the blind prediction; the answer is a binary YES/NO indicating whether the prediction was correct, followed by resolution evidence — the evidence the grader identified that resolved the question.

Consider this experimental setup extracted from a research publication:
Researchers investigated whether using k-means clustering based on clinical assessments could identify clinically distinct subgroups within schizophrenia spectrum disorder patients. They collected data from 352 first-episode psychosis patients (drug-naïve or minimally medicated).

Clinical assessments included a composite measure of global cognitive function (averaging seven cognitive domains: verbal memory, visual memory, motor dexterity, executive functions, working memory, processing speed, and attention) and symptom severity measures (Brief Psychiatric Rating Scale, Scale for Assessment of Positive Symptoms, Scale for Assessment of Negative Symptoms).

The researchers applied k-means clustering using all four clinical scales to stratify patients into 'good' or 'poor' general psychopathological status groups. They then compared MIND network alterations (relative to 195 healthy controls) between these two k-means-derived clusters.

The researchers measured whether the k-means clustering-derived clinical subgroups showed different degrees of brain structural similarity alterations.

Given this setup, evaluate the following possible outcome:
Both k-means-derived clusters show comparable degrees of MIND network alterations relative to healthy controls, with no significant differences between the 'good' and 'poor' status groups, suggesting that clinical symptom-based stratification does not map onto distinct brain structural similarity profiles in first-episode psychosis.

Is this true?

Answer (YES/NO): NO